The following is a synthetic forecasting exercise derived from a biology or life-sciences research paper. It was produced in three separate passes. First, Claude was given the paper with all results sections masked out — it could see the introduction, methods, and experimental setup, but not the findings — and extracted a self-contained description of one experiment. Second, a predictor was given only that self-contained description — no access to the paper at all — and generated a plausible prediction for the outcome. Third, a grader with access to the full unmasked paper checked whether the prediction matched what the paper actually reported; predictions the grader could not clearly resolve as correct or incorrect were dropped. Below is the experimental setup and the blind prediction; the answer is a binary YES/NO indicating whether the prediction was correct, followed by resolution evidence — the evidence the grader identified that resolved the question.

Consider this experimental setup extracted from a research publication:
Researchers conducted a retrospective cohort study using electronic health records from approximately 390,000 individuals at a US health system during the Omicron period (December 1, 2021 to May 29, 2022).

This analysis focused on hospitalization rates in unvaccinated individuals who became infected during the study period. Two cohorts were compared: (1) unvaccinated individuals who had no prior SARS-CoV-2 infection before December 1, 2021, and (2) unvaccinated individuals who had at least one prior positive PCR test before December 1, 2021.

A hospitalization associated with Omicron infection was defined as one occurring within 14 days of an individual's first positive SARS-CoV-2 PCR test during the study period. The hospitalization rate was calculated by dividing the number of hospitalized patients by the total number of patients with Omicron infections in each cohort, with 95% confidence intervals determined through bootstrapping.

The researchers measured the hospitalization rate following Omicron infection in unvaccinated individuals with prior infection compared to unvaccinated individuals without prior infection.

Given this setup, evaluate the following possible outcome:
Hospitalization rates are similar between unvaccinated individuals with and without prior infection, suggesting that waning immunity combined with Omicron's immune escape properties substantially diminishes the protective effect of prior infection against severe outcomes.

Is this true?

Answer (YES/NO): NO